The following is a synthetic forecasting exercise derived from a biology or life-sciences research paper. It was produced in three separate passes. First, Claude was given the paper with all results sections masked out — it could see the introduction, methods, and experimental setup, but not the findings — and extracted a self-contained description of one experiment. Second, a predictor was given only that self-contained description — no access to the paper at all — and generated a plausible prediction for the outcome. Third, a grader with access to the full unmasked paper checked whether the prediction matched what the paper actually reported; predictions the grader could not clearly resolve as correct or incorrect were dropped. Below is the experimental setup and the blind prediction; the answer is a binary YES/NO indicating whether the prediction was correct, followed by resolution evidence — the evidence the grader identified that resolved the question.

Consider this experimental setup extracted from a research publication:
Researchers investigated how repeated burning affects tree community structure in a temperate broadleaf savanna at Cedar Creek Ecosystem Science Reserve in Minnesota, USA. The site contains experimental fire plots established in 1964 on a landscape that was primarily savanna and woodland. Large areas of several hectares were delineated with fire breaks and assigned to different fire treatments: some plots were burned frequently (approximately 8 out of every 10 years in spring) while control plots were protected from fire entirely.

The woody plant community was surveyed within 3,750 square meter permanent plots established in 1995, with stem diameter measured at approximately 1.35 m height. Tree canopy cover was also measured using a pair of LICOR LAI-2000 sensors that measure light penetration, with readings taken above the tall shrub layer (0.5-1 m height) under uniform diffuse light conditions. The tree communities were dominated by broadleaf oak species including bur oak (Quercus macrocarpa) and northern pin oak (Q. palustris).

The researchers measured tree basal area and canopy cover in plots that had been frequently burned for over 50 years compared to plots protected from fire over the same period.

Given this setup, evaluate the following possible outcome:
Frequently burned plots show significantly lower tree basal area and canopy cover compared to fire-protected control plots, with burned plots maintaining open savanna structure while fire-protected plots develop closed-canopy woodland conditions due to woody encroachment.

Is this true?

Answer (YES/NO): YES